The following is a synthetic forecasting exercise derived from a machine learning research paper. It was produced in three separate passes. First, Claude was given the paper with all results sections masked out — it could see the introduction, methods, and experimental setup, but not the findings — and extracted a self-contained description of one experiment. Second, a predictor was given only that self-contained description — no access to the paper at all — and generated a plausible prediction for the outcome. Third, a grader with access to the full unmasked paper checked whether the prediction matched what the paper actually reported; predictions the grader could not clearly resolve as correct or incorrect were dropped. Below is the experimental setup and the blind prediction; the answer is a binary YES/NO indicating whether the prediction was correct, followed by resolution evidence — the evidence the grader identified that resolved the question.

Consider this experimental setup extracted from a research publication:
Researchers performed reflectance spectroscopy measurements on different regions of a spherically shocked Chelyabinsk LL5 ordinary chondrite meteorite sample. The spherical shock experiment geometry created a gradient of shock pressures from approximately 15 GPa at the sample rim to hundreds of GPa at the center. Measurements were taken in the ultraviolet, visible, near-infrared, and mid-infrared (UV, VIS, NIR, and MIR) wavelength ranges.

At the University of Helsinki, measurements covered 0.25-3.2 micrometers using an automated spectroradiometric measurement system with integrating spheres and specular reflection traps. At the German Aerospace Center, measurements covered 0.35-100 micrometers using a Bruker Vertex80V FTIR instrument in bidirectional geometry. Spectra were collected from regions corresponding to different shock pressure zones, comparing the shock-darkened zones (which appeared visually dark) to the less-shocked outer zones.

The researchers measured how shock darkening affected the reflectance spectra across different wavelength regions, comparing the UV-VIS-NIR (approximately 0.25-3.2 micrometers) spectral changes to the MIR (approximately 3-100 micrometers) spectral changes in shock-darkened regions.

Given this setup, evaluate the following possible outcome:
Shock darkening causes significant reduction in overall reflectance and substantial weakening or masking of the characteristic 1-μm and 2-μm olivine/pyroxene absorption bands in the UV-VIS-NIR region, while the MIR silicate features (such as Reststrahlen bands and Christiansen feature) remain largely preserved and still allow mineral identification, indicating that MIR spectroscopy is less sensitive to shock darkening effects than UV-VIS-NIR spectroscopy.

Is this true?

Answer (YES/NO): YES